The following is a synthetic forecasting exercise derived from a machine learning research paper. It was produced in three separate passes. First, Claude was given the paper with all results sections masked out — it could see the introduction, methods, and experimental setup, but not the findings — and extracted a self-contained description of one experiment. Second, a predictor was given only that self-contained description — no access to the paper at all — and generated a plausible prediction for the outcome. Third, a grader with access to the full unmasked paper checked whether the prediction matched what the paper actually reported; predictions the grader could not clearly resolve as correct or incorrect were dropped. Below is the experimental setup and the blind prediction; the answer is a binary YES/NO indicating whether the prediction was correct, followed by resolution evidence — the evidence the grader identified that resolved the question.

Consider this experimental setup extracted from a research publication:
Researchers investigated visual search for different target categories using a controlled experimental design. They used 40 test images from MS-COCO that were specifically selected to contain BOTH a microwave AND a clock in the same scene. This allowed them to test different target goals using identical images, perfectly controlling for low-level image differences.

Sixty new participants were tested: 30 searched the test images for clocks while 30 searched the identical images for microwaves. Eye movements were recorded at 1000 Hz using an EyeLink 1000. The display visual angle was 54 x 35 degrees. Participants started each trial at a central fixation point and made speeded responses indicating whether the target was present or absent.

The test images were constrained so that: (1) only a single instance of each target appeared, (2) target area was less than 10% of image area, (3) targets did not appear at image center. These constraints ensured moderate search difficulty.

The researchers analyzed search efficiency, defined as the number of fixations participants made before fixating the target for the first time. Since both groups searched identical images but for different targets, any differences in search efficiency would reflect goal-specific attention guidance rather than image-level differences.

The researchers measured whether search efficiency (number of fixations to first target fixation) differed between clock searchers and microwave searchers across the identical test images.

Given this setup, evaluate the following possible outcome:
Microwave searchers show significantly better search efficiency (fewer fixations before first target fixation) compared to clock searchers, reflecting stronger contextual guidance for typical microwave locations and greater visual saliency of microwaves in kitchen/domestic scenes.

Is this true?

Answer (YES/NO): NO